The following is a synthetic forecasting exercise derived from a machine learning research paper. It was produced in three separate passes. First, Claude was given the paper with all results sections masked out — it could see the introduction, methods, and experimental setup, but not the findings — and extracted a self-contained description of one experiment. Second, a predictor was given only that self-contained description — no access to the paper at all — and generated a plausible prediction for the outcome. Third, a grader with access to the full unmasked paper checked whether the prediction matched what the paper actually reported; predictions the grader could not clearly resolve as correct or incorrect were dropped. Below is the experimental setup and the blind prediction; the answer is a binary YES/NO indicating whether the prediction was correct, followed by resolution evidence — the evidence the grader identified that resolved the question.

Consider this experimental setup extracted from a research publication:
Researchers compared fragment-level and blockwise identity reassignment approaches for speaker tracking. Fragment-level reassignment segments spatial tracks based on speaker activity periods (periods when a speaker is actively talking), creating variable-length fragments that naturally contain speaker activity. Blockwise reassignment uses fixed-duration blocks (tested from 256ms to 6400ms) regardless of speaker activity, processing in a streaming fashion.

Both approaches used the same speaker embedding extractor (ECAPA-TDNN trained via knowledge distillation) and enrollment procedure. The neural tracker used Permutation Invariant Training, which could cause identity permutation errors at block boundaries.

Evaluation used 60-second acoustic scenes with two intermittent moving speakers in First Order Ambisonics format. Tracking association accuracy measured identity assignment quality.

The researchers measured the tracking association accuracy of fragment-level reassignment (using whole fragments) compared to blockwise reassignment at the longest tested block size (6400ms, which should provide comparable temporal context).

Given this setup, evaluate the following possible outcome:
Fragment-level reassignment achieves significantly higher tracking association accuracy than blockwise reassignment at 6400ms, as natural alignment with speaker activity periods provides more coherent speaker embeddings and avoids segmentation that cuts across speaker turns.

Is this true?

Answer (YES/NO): YES